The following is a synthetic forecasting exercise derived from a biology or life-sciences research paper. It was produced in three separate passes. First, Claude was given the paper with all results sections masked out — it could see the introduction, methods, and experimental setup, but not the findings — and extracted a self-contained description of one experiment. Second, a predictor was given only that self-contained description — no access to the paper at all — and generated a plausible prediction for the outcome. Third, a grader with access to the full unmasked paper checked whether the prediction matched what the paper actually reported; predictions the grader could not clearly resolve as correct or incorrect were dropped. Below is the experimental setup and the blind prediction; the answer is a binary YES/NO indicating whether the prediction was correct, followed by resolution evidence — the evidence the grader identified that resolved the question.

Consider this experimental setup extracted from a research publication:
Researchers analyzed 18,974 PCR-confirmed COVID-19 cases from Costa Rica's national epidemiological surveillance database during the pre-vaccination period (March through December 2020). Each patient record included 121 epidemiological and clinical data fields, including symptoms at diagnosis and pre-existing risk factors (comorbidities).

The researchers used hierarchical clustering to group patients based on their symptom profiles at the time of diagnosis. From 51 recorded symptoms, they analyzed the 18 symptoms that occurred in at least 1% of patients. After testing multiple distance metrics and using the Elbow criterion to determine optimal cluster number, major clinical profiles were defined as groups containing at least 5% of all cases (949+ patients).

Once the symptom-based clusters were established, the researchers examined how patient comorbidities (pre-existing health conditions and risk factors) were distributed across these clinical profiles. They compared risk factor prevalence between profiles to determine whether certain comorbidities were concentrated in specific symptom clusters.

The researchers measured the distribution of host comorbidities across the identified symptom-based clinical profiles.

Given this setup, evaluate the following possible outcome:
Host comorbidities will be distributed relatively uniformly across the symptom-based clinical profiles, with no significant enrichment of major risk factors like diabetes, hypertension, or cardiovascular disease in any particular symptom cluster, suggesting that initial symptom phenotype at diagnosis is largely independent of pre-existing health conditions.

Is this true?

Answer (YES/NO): YES